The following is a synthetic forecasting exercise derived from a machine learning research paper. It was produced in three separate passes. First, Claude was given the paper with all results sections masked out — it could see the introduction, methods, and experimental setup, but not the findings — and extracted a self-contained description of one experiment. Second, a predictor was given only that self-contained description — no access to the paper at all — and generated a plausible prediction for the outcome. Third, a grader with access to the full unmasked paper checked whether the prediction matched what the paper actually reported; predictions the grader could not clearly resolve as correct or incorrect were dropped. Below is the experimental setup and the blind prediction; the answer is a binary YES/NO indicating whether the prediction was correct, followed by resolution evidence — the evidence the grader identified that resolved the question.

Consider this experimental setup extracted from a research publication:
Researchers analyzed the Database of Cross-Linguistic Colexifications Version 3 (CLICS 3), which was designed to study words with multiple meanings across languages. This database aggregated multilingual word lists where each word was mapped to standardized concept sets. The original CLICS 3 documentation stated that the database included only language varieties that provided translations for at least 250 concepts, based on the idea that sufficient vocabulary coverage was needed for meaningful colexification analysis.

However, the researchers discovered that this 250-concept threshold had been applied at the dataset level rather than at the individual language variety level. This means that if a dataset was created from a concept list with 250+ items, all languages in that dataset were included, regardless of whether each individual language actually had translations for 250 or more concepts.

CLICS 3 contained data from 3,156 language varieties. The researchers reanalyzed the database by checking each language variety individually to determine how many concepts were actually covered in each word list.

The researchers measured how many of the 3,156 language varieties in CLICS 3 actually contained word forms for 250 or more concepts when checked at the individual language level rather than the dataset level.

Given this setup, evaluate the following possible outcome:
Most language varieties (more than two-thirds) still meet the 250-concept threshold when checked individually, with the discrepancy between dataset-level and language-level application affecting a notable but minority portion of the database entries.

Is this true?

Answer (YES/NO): NO